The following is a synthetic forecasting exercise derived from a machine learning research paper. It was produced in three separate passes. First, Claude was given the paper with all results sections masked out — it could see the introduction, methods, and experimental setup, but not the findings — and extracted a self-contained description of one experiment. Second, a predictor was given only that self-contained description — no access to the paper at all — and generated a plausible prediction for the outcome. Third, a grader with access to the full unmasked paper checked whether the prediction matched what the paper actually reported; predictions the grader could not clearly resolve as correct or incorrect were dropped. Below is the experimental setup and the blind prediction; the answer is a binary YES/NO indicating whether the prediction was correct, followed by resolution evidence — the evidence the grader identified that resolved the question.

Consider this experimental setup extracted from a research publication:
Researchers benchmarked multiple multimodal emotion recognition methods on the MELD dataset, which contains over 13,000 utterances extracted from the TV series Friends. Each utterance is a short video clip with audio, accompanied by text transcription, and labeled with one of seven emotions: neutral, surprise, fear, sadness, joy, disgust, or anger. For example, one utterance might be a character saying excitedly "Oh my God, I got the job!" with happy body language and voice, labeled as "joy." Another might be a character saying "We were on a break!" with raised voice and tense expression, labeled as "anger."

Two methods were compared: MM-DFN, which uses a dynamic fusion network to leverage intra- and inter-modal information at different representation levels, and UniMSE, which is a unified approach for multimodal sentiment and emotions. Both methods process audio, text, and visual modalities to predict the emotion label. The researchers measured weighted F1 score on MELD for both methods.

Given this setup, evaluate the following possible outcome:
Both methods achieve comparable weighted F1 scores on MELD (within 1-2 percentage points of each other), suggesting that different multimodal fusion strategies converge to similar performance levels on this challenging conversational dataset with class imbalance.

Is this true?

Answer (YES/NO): NO